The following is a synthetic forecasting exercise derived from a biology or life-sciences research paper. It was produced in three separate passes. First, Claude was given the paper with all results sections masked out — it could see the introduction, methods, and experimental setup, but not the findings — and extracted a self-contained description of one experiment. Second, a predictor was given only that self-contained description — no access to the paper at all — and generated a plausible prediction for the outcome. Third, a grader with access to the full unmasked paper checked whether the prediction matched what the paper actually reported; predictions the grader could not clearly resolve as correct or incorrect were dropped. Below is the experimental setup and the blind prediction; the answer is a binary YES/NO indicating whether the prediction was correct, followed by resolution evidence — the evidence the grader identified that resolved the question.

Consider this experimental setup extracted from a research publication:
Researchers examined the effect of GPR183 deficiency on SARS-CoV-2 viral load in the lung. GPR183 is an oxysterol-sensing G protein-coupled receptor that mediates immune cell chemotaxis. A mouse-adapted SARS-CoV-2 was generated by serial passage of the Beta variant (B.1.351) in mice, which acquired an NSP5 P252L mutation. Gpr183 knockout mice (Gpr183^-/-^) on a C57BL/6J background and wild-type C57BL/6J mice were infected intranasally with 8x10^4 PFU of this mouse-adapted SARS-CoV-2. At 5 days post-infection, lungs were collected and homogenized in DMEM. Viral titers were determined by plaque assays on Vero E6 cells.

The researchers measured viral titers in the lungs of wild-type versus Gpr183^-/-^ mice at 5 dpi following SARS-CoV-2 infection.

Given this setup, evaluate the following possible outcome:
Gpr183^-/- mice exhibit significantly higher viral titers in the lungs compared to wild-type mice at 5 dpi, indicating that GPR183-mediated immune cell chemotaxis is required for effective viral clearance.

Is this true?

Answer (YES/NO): NO